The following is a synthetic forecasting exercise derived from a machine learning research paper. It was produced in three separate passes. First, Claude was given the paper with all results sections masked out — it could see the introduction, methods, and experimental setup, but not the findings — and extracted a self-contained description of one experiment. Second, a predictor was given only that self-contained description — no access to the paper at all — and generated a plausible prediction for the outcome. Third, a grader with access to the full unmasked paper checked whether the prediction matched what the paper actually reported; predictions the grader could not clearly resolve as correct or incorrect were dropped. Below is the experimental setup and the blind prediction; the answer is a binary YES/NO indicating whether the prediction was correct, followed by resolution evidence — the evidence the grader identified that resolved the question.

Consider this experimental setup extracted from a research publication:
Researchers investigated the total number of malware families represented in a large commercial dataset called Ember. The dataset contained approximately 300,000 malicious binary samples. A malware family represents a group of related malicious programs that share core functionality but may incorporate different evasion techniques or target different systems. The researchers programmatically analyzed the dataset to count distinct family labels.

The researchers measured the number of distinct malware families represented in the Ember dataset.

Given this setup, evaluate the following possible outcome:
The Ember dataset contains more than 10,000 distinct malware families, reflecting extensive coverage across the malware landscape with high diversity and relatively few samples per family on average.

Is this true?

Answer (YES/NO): NO